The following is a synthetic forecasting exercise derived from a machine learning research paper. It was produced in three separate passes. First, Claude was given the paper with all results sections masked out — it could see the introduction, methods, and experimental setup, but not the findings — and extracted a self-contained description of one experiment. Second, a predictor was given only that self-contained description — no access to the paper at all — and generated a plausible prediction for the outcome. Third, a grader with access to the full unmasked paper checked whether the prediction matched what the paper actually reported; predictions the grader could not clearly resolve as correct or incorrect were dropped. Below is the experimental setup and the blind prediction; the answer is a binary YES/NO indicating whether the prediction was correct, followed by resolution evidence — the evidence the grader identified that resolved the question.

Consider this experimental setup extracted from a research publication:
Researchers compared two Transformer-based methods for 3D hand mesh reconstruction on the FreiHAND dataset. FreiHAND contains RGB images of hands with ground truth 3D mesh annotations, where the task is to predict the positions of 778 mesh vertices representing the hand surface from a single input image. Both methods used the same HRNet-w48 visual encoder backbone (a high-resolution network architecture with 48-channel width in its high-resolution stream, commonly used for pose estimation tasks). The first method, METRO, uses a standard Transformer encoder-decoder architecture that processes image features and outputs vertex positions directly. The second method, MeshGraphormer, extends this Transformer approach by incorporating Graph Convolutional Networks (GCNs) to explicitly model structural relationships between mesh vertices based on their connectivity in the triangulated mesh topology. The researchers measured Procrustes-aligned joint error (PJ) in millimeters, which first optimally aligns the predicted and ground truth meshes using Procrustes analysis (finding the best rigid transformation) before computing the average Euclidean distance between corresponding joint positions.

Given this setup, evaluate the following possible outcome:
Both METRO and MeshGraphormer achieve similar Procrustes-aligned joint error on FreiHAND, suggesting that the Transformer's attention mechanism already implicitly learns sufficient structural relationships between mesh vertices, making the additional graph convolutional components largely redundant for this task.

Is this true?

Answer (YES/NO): NO